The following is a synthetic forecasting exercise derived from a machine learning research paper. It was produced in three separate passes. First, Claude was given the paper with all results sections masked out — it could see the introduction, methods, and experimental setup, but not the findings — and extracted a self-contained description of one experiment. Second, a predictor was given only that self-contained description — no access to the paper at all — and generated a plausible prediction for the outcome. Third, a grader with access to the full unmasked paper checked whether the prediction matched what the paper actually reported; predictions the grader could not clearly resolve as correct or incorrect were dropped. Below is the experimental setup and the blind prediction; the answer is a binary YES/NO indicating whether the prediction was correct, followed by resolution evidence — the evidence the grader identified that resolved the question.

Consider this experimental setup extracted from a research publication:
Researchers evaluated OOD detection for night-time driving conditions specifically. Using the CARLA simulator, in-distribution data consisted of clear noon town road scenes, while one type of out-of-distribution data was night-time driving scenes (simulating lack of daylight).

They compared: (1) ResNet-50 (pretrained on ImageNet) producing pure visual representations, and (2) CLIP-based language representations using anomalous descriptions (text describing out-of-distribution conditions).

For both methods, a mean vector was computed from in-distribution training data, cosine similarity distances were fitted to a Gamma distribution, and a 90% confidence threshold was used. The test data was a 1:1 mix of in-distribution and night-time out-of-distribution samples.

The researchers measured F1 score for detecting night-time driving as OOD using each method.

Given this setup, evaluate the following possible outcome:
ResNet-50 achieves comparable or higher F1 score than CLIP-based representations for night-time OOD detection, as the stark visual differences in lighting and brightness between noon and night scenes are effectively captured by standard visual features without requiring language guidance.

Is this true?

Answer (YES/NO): YES